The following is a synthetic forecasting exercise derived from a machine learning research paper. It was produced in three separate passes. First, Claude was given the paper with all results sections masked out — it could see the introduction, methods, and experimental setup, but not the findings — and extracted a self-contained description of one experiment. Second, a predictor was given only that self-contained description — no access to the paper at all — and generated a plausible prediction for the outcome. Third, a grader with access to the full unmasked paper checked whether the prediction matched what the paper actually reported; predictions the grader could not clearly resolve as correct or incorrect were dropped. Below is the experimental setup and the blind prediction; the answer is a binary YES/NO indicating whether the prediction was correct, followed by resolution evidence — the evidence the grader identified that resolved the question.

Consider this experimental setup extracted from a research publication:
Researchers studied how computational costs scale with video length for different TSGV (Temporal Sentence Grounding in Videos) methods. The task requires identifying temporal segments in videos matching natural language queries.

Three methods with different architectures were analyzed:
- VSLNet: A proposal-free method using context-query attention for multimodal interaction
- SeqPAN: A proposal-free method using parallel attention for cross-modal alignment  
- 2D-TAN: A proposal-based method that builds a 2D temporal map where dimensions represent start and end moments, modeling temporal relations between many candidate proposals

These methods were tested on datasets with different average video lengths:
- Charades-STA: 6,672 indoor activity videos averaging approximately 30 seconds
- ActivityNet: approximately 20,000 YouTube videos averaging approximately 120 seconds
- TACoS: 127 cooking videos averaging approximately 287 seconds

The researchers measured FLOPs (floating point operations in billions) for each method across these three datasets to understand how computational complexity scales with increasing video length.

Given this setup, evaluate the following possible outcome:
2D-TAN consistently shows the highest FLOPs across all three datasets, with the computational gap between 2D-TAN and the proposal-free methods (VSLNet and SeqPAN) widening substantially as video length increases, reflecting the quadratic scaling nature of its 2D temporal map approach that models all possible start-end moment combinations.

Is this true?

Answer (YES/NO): NO